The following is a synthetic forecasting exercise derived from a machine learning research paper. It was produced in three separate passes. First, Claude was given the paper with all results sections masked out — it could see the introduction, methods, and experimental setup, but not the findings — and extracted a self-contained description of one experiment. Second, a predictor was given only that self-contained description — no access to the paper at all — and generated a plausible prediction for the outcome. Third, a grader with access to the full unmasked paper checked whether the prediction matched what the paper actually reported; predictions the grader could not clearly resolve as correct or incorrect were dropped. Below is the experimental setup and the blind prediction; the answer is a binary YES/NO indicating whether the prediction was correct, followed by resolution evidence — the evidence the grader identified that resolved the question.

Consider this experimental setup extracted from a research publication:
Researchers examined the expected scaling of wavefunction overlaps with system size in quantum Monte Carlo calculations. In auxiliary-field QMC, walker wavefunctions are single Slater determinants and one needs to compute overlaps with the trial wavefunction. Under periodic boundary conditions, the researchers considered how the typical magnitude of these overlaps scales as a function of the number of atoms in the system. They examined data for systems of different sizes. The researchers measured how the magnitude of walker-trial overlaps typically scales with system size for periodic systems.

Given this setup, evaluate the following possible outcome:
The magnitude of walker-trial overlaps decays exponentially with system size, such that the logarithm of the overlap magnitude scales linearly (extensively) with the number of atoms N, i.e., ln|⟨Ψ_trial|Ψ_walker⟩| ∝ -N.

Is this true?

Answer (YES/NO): YES